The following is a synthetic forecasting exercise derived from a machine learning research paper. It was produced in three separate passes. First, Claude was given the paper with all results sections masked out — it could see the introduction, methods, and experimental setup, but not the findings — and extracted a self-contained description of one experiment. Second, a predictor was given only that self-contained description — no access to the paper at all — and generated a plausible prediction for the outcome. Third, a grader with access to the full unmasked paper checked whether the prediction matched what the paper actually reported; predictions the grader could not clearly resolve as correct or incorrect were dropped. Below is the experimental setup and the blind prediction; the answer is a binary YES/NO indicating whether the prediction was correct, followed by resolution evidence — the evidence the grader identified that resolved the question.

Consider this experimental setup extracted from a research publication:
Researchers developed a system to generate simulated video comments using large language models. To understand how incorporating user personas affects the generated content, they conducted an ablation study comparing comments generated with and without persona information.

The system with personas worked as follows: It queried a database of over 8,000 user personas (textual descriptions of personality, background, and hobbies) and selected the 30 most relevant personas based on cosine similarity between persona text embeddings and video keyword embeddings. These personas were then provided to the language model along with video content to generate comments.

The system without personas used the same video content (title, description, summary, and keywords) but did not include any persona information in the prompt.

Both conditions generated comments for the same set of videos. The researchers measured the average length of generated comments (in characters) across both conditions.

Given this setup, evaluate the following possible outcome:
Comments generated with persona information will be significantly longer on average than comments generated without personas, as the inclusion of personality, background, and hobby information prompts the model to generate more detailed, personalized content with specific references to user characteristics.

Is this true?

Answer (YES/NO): YES